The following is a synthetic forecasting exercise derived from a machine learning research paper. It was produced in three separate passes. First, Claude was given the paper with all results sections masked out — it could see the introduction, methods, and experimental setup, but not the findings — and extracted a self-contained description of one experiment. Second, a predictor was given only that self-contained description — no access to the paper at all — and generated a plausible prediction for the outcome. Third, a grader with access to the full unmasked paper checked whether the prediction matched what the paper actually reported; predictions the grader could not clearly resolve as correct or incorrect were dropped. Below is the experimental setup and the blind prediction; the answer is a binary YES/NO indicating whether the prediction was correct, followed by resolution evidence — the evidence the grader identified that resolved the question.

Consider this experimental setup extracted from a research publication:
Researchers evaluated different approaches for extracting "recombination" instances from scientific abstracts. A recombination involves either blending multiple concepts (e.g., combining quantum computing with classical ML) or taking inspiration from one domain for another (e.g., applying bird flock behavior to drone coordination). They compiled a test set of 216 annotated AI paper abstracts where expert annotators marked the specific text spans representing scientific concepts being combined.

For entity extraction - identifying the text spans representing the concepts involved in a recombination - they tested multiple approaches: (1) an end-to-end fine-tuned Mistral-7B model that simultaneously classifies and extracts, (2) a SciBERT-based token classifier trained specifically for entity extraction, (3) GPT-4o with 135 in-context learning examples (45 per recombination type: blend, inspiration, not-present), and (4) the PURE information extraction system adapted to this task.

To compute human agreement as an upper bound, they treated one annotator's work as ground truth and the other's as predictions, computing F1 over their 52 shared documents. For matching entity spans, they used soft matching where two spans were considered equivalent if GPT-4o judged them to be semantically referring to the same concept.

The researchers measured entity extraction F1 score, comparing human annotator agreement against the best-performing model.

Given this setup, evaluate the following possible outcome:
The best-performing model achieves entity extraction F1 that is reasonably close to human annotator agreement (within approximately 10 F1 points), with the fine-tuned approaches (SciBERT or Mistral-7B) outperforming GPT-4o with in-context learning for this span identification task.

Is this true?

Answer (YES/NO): NO